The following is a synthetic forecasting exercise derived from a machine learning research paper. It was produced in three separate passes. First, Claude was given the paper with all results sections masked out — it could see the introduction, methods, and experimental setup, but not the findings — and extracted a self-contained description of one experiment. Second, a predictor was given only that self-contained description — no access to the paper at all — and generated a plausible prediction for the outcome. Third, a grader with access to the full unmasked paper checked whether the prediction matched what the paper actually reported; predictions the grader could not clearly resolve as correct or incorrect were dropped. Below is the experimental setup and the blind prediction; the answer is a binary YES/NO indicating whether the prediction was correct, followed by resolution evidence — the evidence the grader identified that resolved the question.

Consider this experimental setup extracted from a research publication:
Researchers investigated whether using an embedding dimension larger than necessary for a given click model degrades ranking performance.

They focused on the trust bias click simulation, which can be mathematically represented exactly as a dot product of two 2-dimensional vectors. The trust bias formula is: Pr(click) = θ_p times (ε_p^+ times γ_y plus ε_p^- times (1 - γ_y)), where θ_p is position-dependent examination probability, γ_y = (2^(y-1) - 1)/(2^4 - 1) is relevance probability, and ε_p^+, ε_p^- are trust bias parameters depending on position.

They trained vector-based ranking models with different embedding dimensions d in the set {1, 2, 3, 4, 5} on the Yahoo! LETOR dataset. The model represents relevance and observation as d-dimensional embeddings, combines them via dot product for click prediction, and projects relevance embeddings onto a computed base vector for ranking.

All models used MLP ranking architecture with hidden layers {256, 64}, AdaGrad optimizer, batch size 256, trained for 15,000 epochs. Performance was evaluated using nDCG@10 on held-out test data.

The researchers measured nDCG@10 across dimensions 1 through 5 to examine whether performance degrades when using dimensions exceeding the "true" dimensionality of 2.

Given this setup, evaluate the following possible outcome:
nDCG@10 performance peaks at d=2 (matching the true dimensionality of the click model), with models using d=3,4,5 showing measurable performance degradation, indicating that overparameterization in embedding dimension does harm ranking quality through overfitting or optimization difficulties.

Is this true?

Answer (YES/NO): NO